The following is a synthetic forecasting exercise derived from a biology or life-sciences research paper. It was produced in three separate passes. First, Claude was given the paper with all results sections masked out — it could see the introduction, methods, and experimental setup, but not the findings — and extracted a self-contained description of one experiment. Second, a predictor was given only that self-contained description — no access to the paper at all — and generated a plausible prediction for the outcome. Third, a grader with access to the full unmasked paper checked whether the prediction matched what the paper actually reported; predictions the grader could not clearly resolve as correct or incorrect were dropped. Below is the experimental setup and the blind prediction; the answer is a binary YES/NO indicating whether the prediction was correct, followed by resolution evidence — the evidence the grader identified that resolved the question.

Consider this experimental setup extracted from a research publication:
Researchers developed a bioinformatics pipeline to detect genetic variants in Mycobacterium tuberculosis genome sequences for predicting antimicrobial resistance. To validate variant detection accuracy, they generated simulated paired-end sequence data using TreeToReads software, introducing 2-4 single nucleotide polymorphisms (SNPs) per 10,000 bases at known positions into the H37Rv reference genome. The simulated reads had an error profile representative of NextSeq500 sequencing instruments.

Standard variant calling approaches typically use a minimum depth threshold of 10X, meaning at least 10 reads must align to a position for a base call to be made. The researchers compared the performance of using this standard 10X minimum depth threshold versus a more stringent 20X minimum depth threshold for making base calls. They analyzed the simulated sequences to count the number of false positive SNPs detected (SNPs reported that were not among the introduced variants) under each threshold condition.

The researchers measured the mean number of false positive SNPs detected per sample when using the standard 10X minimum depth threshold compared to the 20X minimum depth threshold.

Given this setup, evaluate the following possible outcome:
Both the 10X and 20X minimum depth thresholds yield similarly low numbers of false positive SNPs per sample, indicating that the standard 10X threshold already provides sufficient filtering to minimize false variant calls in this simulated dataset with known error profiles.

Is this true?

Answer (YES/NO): NO